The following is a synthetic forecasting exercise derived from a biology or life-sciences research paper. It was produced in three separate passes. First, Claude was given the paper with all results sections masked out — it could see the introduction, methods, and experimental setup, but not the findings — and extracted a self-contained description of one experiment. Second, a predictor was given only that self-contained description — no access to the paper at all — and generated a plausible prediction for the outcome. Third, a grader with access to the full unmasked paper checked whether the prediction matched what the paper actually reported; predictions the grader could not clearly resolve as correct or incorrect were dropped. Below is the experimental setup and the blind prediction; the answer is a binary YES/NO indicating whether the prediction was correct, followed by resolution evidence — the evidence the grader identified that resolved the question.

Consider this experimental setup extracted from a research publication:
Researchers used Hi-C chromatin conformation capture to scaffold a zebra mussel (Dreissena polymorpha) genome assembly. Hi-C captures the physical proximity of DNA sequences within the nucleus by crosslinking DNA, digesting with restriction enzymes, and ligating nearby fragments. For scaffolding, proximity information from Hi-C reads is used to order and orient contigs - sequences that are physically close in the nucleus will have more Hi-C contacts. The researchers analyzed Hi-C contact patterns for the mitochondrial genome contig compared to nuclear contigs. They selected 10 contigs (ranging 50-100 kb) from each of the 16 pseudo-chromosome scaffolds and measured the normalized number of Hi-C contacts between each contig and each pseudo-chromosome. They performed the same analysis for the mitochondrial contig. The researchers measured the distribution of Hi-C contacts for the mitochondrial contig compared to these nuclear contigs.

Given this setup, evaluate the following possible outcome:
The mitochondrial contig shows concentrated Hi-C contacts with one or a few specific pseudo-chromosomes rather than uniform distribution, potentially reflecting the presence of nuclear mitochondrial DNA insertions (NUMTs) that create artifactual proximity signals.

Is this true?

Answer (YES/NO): NO